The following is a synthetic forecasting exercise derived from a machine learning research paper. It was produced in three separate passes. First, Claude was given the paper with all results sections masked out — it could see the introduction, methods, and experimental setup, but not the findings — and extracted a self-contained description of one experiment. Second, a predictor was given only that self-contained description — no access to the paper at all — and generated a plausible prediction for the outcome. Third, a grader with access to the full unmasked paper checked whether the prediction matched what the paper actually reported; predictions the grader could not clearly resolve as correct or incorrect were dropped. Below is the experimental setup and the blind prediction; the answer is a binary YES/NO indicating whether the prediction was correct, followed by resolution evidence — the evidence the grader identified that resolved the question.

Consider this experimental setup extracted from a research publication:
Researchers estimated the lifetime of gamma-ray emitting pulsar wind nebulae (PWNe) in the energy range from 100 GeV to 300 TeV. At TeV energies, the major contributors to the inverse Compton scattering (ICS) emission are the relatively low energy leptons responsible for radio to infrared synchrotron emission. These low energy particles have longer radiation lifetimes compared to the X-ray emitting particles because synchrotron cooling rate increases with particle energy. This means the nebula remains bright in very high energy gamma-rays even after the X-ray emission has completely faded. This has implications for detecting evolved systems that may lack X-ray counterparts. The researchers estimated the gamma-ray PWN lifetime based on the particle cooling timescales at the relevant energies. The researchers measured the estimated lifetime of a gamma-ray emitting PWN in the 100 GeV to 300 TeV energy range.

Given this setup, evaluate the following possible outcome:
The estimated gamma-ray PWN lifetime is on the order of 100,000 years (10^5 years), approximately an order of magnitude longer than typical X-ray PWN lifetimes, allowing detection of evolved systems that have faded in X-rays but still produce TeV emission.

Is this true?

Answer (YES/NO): YES